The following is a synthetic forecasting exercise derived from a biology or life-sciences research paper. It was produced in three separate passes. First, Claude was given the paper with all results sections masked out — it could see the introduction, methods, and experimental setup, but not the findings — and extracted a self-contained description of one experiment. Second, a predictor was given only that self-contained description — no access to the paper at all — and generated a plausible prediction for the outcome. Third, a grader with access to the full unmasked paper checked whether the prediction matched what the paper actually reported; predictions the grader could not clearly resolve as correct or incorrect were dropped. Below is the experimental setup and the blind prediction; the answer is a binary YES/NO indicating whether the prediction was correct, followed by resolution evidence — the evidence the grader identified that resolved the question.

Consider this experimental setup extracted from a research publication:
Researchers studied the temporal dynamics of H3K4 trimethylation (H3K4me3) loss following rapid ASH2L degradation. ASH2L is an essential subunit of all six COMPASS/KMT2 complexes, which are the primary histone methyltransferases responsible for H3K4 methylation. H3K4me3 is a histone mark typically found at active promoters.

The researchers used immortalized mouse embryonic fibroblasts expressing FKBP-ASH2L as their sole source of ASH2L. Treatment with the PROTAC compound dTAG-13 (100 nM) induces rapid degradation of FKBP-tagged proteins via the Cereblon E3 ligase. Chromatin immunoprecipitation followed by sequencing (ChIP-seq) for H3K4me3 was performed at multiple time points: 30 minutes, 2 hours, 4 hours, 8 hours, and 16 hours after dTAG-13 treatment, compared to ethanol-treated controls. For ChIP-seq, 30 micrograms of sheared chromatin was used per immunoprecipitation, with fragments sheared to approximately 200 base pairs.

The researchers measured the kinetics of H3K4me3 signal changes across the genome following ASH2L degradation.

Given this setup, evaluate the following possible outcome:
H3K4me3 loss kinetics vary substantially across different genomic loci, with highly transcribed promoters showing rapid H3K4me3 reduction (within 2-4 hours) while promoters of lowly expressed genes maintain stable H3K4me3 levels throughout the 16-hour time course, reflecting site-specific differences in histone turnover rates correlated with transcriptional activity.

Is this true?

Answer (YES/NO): NO